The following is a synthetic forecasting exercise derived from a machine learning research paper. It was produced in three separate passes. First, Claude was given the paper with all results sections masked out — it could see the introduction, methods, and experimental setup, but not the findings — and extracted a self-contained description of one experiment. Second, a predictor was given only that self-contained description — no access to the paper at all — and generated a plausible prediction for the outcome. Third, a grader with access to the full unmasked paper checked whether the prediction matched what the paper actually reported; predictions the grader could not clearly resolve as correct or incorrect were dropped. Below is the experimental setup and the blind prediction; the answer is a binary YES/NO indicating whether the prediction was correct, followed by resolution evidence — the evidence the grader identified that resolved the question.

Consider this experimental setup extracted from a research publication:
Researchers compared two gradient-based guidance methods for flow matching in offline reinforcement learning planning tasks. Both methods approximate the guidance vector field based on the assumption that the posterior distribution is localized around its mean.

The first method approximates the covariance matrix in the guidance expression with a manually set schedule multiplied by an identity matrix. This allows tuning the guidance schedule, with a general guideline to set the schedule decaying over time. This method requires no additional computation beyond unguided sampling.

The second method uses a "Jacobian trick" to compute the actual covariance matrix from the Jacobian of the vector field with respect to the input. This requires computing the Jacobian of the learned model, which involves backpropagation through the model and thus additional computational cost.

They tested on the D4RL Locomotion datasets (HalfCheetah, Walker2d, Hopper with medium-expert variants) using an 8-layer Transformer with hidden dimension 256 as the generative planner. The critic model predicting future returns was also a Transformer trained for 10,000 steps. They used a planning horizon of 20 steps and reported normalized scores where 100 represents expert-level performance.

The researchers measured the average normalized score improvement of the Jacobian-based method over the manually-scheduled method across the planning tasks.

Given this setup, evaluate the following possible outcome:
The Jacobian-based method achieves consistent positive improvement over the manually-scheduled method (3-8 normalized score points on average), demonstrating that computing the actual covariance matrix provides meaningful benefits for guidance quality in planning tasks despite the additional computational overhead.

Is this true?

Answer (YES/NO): YES